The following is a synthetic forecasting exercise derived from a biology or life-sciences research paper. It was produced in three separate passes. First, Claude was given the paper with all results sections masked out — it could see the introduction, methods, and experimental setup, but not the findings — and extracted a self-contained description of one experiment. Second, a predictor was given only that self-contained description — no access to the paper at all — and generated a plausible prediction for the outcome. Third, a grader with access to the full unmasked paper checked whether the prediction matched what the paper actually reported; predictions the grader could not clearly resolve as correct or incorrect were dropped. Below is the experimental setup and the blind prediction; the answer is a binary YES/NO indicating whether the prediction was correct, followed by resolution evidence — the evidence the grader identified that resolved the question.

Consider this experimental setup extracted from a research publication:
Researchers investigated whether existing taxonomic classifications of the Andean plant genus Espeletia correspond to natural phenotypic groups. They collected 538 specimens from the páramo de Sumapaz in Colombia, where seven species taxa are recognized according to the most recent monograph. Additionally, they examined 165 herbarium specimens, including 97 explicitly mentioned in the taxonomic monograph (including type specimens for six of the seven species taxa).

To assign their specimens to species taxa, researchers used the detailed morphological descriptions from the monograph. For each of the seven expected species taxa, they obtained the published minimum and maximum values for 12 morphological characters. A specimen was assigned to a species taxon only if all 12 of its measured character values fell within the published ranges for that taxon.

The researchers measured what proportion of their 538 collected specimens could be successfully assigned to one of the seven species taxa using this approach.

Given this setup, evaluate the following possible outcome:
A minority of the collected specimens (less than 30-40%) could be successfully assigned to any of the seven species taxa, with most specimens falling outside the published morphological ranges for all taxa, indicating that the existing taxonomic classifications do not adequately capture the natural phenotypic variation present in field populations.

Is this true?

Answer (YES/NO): YES